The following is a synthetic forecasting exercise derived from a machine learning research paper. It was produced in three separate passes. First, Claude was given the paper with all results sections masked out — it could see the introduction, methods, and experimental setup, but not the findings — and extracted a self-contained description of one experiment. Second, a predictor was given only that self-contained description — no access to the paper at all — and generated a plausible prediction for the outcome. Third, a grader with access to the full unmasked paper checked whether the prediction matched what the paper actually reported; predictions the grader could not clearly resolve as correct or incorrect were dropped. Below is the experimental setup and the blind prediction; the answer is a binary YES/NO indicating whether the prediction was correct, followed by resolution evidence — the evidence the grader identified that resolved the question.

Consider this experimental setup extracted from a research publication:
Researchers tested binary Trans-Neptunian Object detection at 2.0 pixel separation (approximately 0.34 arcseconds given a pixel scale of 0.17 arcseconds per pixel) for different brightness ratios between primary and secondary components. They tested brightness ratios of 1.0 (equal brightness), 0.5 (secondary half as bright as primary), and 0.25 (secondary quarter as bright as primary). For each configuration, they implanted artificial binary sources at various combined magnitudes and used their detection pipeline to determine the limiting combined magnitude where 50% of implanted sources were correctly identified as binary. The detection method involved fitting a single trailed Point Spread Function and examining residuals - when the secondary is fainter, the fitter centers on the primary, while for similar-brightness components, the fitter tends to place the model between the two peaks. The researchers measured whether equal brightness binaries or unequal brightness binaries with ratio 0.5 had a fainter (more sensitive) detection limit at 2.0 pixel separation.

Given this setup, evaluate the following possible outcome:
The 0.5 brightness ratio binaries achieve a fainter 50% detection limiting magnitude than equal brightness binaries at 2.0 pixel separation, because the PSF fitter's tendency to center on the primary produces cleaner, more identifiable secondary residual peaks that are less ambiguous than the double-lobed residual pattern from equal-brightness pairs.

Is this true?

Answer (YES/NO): NO